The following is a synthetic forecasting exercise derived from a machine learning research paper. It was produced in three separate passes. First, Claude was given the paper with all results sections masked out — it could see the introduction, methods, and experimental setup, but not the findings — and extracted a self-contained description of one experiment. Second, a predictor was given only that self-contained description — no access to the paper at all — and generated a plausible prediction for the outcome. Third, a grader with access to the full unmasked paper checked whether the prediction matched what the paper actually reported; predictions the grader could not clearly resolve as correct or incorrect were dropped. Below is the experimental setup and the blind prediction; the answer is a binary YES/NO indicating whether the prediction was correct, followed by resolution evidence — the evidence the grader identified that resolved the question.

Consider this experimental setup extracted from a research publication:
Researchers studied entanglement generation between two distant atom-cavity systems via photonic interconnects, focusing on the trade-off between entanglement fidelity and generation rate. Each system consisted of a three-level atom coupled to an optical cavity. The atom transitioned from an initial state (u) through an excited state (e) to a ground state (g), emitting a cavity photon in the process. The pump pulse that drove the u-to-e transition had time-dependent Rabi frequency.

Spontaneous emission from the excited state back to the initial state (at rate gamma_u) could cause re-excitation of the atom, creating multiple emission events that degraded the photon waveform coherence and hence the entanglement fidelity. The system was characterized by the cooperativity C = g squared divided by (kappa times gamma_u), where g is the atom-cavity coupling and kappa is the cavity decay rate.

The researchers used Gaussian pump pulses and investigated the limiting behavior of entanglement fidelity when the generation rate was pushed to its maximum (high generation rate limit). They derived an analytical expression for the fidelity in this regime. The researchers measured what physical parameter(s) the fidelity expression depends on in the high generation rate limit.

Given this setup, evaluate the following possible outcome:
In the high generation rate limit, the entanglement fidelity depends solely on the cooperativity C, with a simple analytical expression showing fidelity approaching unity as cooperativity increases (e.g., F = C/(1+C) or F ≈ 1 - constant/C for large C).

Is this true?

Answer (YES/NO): YES